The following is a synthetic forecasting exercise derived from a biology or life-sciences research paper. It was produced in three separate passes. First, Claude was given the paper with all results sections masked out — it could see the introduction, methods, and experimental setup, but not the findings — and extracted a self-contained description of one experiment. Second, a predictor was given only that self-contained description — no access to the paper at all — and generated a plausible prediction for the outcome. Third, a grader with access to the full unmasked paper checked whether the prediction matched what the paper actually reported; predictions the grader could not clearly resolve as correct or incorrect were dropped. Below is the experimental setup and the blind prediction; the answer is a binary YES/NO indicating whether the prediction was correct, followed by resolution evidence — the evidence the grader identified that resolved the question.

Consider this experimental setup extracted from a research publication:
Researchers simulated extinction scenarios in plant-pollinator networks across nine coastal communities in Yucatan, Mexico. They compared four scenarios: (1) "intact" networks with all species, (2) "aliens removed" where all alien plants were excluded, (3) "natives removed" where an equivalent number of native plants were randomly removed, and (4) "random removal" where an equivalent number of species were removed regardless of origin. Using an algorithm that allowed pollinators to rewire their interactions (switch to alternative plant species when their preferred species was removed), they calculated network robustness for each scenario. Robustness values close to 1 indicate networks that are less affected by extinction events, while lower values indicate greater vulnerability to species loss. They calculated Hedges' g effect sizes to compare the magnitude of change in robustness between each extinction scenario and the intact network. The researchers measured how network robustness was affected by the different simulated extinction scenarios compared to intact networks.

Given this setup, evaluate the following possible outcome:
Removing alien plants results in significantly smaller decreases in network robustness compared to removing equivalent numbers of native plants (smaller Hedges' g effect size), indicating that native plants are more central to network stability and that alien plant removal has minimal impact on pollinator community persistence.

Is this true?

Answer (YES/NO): NO